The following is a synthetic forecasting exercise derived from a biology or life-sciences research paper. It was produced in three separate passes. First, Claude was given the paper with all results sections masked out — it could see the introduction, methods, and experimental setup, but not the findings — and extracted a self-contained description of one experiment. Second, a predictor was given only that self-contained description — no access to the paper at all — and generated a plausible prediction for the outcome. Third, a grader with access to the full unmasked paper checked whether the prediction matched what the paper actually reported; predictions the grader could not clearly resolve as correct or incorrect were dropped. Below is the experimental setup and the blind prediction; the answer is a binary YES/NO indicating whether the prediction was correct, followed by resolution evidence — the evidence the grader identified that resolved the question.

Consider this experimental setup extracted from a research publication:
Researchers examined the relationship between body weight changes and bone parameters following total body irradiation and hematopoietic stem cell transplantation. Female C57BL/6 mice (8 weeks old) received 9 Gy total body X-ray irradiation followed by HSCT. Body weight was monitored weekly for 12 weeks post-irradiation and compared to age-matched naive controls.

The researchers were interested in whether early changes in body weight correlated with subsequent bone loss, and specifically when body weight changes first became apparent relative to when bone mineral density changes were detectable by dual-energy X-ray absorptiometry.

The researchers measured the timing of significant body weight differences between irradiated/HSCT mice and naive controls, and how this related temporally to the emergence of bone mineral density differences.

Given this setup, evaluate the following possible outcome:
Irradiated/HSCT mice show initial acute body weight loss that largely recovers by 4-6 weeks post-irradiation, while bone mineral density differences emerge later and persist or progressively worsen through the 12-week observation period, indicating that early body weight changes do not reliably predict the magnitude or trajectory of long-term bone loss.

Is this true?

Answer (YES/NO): YES